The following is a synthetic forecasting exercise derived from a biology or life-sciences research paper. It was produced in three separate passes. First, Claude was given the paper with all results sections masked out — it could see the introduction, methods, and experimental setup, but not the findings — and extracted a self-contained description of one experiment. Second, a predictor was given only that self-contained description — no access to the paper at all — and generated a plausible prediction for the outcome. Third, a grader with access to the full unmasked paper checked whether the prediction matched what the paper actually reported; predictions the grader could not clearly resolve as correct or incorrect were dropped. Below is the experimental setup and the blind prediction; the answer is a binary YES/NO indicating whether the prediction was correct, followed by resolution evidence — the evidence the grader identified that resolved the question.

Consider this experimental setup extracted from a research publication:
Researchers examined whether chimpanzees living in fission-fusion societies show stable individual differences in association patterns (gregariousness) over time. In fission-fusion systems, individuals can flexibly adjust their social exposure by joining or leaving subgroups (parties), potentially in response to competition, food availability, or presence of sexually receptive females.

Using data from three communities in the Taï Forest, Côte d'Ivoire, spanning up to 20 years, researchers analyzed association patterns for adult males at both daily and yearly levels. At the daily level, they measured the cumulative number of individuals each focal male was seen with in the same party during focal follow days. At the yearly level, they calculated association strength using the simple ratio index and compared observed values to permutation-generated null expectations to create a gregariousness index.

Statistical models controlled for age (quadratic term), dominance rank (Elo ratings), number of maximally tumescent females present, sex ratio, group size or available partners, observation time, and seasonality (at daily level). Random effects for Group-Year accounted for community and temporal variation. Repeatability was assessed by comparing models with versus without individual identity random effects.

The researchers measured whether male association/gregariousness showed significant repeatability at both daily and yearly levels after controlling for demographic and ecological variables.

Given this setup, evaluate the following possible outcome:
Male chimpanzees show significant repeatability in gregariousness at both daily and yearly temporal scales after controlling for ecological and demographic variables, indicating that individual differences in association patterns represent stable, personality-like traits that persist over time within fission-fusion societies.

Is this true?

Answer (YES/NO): YES